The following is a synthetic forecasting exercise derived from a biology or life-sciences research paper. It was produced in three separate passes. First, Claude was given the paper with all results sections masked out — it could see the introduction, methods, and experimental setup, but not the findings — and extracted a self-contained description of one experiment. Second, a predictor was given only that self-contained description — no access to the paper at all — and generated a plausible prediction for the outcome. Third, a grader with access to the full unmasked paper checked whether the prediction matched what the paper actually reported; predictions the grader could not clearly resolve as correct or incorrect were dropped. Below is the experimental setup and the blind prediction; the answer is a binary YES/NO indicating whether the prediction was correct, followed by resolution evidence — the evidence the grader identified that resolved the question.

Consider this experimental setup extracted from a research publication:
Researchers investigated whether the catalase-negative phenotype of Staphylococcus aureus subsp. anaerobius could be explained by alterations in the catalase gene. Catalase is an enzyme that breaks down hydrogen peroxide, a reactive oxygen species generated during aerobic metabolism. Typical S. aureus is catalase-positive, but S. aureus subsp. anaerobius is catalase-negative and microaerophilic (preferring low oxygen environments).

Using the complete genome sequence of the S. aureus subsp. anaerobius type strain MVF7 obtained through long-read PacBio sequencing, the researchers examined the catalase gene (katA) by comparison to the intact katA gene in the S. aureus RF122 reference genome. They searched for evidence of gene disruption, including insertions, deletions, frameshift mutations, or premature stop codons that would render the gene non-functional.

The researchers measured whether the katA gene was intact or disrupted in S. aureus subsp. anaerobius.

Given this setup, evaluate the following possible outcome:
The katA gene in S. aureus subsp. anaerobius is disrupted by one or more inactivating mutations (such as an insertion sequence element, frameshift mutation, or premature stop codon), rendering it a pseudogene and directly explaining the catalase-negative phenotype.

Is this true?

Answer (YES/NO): YES